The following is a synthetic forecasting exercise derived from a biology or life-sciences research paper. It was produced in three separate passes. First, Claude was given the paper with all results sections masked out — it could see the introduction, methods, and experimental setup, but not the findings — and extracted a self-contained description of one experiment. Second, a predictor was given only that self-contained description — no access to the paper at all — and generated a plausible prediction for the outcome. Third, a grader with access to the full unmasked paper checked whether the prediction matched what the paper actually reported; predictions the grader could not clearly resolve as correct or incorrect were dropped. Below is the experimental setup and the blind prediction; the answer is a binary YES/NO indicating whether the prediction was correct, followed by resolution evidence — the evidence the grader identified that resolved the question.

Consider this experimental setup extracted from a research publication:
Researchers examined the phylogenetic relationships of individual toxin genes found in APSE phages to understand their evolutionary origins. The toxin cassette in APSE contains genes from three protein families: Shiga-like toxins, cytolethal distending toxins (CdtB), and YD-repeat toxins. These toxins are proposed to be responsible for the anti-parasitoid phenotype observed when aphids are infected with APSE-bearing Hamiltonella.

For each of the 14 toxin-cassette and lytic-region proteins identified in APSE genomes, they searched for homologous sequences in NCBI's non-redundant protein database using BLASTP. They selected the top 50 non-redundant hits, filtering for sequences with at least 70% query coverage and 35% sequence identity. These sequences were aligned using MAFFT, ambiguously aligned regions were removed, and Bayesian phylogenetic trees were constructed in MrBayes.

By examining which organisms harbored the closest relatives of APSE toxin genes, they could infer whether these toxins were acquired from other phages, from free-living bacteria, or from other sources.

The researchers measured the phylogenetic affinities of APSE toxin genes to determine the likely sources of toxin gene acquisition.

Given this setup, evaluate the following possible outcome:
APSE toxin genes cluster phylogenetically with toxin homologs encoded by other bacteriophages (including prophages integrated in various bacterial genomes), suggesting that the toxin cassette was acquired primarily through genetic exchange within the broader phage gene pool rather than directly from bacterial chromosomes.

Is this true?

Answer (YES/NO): NO